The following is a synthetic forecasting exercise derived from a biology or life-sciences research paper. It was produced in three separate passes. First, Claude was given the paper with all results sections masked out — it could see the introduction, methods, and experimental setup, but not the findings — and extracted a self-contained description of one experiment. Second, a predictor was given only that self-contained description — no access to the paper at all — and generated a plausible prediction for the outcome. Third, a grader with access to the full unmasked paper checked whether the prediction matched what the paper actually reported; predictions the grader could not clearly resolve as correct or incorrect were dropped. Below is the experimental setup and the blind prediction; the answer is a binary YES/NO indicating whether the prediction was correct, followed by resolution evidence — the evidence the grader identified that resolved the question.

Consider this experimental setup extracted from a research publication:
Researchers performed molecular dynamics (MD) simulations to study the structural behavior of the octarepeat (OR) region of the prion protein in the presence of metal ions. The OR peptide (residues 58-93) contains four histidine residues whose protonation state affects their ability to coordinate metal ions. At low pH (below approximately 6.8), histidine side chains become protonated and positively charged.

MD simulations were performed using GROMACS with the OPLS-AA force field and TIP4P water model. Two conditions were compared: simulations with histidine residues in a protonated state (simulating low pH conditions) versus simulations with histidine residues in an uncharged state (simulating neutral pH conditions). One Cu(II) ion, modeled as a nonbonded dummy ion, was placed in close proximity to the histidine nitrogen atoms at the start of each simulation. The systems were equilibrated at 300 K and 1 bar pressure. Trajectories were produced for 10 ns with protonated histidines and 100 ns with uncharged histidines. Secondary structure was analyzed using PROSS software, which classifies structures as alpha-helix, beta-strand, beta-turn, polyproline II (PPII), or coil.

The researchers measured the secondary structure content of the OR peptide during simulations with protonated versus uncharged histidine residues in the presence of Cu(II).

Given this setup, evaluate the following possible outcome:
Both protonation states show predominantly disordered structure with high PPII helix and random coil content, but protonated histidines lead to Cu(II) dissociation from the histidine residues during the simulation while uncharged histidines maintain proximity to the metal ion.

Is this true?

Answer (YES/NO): YES